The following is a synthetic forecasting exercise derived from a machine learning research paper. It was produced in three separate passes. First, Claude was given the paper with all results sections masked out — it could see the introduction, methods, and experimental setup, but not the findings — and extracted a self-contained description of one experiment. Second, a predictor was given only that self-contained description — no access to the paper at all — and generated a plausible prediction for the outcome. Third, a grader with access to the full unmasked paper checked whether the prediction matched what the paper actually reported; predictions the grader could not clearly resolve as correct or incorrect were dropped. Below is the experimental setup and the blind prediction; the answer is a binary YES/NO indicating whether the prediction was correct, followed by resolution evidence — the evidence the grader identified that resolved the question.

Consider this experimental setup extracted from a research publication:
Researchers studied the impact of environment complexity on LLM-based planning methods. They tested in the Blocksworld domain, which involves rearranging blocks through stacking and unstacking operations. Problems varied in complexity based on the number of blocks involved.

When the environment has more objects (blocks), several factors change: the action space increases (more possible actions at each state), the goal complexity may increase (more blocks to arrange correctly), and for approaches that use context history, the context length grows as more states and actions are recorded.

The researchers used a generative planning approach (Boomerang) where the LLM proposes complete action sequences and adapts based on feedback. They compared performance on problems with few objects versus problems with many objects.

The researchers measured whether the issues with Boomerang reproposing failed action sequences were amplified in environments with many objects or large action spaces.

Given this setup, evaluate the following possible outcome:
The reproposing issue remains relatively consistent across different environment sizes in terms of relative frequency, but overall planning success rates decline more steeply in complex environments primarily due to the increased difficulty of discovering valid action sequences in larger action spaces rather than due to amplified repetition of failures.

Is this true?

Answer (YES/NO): NO